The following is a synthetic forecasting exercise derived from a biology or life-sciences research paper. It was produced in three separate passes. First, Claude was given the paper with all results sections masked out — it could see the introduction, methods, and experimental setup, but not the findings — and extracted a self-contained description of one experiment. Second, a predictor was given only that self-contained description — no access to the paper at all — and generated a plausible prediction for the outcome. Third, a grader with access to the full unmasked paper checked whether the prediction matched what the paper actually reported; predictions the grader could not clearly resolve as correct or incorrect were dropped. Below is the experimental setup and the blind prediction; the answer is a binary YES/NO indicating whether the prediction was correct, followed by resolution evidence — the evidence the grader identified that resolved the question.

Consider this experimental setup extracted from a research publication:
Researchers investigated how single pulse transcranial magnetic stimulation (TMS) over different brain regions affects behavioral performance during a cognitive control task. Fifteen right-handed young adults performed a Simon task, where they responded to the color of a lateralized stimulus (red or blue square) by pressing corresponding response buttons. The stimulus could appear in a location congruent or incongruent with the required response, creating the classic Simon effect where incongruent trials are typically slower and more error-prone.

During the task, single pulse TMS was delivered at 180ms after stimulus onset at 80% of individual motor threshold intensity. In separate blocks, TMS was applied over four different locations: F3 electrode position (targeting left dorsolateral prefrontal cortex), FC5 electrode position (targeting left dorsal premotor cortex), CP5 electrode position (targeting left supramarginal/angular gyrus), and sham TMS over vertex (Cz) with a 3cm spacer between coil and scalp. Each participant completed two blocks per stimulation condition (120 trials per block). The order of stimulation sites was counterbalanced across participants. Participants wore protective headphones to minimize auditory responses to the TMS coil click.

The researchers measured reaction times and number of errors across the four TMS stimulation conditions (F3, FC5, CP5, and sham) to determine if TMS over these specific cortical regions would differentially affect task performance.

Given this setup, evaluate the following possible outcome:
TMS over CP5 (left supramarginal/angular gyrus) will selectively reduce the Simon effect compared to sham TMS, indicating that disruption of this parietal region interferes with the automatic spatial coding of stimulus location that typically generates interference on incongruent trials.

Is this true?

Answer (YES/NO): NO